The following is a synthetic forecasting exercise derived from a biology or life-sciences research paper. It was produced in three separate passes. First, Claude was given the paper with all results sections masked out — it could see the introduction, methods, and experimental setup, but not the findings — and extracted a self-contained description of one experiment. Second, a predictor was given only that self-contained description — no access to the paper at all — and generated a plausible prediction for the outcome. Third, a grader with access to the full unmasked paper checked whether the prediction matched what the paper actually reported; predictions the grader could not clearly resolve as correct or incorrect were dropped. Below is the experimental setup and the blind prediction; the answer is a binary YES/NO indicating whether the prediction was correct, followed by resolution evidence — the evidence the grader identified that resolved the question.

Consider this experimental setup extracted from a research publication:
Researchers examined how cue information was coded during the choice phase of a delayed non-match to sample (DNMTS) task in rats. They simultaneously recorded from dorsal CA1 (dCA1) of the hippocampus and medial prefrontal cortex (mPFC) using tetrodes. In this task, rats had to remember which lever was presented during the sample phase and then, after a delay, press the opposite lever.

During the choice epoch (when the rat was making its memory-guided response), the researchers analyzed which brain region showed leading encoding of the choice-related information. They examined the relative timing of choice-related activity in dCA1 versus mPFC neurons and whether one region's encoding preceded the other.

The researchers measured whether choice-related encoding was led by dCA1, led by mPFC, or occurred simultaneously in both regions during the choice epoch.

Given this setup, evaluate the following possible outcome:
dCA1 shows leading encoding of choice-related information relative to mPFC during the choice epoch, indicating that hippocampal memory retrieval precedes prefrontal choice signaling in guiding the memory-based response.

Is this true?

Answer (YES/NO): NO